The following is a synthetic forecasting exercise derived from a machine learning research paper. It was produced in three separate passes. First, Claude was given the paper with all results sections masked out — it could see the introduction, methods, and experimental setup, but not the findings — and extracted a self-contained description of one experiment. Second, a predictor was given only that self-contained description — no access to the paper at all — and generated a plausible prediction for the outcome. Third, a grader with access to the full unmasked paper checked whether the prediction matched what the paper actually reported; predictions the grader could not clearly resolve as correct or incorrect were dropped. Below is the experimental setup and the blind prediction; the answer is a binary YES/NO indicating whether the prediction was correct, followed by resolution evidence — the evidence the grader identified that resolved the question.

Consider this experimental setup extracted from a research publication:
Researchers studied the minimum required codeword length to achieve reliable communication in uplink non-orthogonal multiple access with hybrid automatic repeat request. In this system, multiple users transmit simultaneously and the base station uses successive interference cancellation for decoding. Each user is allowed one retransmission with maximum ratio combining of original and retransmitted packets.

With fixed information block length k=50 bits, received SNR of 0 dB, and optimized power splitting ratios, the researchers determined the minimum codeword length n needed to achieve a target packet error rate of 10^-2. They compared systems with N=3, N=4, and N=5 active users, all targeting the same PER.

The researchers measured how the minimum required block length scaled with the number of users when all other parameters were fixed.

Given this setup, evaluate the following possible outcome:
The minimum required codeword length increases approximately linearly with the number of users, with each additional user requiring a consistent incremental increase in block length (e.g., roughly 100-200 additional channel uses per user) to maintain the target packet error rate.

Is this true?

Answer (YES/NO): NO